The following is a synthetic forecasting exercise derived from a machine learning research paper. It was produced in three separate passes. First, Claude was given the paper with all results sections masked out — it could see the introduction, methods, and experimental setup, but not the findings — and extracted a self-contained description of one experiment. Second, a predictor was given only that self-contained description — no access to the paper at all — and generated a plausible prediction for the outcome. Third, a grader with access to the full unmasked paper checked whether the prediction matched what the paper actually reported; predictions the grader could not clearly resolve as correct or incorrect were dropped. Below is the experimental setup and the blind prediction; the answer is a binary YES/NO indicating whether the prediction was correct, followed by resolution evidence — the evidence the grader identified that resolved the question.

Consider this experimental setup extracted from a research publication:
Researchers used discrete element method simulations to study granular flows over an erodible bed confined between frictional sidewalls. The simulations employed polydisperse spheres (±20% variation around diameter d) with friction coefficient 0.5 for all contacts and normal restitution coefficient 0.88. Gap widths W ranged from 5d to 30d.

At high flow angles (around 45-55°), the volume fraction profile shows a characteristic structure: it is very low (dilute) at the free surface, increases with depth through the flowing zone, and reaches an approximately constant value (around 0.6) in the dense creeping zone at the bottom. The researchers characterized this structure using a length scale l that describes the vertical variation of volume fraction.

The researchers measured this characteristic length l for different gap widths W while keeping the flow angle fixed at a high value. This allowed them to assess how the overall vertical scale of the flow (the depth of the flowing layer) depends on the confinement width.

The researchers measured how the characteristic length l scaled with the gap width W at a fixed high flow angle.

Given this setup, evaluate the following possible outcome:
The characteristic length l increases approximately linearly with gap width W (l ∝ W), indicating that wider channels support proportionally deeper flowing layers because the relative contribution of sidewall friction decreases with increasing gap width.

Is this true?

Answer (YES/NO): YES